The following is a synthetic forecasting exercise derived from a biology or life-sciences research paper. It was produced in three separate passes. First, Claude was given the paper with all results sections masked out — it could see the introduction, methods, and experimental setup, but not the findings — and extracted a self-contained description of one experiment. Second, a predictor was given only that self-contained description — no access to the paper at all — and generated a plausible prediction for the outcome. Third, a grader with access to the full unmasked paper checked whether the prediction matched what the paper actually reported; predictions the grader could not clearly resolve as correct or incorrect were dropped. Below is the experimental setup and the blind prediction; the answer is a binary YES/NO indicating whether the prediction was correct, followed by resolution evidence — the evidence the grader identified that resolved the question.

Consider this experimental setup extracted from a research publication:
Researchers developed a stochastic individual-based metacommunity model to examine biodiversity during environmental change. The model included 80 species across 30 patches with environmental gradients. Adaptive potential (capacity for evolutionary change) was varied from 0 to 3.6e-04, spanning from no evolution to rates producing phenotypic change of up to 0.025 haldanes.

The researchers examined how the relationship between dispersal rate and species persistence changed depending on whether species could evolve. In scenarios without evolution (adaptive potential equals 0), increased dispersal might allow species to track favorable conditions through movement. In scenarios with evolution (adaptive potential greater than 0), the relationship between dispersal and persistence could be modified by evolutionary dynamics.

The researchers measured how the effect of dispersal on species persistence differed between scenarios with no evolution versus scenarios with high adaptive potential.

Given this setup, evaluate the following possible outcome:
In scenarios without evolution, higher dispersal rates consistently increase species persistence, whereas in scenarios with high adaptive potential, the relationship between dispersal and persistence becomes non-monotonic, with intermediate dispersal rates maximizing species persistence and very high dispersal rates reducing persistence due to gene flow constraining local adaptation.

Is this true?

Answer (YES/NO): NO